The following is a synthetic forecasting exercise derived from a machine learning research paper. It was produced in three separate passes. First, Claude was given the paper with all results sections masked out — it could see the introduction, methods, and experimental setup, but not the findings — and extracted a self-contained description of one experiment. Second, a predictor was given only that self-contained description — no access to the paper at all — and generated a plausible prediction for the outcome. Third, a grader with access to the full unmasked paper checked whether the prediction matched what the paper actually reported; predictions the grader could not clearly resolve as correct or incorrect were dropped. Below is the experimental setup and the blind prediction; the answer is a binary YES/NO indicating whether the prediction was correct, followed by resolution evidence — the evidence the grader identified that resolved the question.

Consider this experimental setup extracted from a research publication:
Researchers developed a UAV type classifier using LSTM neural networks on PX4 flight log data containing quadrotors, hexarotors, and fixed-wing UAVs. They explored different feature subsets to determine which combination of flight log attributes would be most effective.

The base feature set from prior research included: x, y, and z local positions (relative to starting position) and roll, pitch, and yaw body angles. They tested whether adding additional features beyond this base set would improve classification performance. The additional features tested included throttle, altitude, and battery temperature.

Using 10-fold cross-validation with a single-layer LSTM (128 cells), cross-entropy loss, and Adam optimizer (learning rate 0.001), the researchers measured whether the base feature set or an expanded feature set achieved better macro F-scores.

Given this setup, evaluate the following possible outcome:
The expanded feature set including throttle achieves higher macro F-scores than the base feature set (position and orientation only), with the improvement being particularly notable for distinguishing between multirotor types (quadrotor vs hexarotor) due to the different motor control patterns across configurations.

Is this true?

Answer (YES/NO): NO